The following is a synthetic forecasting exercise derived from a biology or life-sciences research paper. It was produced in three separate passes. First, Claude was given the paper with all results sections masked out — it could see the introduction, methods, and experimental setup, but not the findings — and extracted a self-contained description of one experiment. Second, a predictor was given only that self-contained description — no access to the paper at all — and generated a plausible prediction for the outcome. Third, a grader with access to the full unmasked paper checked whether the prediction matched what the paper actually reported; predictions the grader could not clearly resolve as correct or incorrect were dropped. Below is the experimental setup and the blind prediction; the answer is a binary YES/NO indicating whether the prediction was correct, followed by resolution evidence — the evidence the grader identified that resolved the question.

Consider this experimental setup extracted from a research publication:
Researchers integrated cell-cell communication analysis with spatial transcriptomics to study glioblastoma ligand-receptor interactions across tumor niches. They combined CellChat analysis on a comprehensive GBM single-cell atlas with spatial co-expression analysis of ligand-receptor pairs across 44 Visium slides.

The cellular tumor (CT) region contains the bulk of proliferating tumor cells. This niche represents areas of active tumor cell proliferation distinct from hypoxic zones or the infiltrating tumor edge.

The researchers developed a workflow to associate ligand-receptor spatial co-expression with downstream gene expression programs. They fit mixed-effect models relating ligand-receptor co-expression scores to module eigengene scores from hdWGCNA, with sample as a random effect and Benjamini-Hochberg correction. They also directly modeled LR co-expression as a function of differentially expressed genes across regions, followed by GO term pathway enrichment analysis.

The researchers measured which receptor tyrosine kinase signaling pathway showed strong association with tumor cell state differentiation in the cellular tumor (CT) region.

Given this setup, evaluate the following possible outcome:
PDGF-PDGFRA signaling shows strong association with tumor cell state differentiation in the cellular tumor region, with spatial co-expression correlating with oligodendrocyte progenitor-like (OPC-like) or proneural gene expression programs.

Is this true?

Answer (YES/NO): NO